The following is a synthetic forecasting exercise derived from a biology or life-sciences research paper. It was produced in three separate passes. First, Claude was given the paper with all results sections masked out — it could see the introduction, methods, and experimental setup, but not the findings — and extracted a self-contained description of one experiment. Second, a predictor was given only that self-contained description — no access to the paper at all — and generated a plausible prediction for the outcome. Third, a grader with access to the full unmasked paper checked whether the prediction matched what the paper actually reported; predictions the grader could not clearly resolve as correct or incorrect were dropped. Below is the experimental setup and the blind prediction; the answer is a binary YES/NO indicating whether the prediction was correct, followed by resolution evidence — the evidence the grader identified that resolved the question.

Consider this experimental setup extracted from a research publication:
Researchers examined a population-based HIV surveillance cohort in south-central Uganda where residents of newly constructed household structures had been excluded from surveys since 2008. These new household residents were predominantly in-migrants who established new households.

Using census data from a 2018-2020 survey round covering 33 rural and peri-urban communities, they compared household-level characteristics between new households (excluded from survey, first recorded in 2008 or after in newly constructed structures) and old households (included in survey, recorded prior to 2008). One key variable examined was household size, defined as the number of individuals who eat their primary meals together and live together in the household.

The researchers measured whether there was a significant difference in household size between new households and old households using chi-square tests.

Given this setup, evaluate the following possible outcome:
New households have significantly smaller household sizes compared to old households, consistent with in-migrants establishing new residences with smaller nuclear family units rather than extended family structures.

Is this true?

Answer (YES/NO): YES